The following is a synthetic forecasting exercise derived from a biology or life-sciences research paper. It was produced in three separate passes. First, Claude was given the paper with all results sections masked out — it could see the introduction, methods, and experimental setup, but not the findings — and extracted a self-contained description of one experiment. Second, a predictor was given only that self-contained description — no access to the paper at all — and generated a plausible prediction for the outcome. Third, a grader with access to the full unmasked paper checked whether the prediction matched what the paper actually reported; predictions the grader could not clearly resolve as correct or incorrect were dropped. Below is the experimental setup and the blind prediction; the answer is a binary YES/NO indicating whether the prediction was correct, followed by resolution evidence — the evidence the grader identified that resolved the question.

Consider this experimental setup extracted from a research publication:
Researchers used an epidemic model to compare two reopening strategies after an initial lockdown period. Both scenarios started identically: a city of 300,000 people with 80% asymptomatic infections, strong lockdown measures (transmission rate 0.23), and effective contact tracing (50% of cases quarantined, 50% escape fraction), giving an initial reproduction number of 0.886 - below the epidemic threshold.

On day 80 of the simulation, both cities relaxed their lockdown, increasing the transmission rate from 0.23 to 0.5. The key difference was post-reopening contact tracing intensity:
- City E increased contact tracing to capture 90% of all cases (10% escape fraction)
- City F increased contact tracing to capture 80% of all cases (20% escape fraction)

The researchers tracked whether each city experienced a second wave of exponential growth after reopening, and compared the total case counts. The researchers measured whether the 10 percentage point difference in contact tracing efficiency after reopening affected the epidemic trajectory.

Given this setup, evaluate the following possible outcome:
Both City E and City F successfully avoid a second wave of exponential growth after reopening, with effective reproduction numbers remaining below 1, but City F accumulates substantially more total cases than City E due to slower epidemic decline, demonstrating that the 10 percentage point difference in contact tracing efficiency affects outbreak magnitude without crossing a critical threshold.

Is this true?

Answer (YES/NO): NO